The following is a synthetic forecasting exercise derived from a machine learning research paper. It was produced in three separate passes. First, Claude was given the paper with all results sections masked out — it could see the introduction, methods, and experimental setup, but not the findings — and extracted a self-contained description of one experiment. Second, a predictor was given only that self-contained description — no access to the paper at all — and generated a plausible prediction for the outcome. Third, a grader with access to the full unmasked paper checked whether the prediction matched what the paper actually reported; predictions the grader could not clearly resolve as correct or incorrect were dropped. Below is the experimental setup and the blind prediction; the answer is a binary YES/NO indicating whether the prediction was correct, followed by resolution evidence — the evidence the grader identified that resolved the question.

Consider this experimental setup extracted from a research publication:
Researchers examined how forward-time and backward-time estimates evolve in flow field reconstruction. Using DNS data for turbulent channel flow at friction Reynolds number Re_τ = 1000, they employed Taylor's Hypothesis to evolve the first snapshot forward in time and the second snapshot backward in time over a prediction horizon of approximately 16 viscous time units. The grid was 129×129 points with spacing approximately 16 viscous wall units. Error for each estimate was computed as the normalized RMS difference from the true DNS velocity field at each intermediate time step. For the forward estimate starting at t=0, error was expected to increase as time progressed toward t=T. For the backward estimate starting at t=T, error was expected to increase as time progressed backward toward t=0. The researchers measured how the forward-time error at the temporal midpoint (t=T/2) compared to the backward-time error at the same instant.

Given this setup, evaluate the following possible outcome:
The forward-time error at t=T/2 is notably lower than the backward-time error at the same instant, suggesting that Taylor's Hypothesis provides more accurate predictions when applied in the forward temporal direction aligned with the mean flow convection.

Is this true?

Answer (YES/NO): NO